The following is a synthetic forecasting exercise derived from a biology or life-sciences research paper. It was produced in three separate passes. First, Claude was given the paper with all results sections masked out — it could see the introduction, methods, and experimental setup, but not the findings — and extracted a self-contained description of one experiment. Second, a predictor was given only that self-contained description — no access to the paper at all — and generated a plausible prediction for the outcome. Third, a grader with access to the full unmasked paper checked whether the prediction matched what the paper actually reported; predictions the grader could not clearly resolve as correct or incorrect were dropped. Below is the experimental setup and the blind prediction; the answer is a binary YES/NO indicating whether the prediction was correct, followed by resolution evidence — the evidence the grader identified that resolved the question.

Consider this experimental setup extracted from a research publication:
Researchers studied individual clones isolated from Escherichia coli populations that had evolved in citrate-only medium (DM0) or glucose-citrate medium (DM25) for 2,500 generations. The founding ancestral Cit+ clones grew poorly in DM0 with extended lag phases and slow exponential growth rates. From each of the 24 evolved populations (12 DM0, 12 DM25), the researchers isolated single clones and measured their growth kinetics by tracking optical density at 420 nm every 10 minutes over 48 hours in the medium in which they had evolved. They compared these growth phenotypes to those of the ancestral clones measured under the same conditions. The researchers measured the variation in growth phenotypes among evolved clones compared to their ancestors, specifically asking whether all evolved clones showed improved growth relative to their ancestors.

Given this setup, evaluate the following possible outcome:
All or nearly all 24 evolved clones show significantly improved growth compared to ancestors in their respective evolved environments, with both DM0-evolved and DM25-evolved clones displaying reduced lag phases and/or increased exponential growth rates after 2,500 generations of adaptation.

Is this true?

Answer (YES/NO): NO